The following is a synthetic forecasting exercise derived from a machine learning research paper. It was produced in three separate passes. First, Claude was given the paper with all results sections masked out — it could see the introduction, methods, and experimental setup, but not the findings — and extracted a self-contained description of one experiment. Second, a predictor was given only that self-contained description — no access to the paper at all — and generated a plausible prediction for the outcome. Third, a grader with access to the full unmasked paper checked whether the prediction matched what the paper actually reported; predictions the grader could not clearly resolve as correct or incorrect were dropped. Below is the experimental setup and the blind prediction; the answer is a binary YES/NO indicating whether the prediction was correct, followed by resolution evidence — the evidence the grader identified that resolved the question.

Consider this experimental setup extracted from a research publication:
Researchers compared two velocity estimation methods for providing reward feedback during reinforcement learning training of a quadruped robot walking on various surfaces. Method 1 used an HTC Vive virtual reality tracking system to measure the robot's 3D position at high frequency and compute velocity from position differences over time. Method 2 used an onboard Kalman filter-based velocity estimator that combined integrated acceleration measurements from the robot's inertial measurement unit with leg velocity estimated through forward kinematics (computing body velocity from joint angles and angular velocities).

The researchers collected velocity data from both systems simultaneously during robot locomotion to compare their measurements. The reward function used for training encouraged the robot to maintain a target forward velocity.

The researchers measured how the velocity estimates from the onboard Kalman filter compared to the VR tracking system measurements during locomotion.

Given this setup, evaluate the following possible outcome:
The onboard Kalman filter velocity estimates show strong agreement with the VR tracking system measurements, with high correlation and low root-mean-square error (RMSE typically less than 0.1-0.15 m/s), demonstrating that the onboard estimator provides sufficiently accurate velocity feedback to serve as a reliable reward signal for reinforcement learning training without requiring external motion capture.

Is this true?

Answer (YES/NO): NO